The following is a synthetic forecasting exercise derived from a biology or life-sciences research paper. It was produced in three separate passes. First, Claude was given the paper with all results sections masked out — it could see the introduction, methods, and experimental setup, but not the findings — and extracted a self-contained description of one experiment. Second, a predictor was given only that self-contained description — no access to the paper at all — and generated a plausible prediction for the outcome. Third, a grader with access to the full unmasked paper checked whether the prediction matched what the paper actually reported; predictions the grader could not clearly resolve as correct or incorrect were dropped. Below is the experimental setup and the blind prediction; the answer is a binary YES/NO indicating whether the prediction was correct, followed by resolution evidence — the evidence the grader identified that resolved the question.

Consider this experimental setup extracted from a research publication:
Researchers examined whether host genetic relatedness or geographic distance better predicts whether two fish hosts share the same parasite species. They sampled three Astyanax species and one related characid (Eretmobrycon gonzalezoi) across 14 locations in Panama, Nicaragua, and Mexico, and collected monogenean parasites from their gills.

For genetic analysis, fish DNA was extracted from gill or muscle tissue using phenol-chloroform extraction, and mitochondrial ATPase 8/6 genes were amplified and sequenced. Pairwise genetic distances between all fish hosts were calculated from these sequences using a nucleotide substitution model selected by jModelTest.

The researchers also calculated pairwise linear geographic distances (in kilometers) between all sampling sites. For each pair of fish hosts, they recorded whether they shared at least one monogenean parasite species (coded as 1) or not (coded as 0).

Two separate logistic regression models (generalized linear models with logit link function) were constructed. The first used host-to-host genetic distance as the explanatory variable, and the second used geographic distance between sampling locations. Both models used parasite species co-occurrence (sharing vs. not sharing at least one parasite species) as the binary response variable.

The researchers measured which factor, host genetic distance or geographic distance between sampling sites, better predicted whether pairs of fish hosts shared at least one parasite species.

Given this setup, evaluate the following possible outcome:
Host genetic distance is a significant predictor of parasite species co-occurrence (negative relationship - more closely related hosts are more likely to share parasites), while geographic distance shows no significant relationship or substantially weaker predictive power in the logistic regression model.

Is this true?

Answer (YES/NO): NO